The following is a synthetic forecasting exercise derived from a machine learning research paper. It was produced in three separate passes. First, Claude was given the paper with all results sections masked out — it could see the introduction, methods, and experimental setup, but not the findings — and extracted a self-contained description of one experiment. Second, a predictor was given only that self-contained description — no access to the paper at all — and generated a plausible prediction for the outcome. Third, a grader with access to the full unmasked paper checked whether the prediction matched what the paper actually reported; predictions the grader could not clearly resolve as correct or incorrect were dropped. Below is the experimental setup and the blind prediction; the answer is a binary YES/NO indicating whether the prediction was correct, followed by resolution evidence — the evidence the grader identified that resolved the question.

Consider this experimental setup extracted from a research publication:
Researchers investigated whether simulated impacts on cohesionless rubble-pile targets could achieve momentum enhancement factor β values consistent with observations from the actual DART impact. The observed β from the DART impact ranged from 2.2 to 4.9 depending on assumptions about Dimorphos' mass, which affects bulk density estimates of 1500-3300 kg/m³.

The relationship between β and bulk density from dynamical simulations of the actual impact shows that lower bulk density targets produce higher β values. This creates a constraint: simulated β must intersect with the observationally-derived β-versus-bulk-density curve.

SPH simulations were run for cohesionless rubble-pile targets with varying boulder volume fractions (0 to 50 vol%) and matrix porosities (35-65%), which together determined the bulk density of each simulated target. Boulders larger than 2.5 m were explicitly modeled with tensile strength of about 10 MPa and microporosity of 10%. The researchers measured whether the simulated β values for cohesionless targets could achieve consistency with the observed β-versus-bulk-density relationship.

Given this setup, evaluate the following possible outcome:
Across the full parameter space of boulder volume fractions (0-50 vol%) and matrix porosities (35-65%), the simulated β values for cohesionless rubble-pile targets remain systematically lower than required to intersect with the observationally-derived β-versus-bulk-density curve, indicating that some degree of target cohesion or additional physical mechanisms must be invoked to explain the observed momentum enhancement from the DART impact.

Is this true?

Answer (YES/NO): NO